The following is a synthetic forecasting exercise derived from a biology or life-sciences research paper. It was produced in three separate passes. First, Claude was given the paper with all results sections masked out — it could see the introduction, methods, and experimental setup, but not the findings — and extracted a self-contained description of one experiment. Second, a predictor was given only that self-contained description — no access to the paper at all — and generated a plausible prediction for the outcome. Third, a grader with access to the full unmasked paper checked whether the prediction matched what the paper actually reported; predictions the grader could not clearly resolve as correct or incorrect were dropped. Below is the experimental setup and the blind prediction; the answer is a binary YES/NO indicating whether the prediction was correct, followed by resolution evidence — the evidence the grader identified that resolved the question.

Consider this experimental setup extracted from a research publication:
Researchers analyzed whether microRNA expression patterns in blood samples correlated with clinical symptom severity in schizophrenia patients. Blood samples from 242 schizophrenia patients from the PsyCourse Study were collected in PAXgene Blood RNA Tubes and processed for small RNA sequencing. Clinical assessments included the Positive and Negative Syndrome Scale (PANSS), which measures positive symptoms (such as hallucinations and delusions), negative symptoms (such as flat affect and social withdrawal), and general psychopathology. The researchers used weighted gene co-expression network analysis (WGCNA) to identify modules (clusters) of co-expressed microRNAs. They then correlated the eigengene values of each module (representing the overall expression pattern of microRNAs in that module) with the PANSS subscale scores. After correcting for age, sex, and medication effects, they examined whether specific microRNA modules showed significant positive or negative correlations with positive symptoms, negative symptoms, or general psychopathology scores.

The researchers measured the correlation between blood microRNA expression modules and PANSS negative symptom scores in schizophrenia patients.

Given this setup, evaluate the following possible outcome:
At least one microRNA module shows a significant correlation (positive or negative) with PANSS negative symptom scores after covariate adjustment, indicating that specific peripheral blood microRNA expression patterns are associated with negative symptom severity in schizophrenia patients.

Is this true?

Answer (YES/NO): YES